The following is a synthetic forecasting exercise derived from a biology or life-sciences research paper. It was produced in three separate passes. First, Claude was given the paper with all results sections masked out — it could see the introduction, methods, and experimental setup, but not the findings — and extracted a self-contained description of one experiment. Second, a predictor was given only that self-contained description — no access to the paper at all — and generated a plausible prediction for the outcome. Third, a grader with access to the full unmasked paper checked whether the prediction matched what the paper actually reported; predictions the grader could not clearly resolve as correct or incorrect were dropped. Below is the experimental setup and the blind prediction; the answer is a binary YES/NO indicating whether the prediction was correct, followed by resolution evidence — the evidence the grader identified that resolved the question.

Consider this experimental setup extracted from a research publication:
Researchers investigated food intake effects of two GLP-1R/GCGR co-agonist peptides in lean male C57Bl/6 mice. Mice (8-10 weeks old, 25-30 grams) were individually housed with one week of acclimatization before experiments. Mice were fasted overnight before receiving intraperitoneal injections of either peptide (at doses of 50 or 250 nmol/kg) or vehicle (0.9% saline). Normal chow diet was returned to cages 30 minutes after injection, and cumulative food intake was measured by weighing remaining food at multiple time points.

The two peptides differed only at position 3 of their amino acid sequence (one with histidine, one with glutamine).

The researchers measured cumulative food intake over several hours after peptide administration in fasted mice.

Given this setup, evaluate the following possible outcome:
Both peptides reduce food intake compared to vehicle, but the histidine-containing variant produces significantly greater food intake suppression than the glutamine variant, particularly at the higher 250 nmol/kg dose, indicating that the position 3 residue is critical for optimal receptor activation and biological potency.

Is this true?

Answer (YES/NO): NO